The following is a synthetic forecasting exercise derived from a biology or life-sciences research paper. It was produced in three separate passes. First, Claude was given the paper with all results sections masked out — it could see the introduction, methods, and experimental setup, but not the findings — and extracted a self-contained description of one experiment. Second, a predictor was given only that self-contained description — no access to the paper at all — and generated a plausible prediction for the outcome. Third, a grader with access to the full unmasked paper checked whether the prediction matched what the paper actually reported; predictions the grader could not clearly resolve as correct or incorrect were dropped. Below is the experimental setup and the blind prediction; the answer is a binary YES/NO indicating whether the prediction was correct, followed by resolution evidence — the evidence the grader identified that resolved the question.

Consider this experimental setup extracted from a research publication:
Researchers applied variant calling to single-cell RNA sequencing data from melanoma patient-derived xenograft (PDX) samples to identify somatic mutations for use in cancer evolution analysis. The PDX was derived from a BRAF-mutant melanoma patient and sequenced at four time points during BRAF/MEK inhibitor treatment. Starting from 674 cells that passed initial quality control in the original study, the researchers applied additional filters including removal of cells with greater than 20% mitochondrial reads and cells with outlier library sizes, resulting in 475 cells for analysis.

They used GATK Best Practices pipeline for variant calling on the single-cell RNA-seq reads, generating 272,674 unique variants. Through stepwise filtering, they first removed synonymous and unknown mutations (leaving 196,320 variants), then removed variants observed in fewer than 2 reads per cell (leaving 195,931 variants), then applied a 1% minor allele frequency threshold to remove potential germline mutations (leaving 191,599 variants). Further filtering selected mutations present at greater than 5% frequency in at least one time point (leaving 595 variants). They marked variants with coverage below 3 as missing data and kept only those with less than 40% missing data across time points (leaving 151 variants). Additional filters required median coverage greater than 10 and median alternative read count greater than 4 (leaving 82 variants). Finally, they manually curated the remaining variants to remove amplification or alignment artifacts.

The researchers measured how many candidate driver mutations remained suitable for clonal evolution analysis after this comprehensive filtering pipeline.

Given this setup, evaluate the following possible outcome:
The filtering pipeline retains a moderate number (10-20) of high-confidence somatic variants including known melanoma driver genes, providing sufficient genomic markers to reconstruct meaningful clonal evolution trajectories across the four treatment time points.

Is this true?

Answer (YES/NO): NO